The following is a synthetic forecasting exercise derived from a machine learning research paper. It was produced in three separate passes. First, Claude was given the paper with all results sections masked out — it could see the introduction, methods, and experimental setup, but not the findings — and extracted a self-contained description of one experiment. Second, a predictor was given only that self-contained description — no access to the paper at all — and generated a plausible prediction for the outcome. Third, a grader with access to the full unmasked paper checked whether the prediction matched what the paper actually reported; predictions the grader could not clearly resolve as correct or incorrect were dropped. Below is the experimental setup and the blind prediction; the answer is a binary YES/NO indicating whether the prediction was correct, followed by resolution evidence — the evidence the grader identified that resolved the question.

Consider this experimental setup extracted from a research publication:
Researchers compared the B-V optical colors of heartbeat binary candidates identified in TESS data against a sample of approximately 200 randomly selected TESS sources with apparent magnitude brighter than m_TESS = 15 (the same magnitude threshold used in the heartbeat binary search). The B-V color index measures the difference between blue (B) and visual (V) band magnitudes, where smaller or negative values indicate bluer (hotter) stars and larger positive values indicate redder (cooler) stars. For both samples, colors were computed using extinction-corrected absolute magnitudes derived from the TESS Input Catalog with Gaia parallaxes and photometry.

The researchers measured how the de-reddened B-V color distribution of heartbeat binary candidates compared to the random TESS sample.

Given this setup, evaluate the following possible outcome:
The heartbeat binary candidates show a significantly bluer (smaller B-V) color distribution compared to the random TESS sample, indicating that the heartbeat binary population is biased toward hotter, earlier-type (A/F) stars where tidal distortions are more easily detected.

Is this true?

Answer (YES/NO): NO